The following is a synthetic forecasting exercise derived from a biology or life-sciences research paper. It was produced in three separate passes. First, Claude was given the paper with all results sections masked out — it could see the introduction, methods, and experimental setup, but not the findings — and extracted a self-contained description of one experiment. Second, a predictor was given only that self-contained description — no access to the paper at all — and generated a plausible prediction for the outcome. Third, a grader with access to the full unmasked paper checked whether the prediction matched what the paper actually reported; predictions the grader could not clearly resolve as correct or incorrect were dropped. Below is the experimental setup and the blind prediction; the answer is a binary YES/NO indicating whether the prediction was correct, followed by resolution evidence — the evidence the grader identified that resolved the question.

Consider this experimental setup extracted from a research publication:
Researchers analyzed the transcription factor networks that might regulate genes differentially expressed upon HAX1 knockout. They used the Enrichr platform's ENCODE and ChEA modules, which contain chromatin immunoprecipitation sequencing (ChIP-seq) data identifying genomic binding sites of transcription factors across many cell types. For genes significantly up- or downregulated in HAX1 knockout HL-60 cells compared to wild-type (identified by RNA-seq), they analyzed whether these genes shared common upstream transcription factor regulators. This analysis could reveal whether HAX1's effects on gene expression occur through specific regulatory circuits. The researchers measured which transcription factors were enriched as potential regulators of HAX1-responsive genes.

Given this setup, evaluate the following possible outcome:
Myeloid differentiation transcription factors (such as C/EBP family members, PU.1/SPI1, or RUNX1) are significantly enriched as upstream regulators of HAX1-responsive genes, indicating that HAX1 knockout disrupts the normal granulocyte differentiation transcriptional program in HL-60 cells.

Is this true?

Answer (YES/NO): NO